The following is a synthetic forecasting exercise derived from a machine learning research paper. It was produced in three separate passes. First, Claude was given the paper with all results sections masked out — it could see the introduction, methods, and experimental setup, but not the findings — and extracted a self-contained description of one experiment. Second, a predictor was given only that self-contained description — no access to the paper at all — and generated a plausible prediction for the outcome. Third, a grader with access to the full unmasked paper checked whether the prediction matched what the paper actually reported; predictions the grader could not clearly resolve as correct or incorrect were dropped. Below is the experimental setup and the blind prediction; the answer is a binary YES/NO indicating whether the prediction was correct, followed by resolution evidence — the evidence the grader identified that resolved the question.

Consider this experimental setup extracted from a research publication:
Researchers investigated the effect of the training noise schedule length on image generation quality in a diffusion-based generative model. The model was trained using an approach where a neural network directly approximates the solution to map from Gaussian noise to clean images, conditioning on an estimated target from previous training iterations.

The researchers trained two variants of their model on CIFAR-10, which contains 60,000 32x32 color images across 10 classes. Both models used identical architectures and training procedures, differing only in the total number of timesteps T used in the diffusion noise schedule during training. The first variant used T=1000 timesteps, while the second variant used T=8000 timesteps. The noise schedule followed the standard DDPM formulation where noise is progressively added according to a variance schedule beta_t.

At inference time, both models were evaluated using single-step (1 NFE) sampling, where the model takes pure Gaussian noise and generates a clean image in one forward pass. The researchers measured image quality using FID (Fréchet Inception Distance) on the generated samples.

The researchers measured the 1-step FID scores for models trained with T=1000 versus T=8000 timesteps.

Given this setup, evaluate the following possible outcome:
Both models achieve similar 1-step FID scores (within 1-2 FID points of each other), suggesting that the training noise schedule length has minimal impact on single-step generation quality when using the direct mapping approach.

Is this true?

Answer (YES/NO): YES